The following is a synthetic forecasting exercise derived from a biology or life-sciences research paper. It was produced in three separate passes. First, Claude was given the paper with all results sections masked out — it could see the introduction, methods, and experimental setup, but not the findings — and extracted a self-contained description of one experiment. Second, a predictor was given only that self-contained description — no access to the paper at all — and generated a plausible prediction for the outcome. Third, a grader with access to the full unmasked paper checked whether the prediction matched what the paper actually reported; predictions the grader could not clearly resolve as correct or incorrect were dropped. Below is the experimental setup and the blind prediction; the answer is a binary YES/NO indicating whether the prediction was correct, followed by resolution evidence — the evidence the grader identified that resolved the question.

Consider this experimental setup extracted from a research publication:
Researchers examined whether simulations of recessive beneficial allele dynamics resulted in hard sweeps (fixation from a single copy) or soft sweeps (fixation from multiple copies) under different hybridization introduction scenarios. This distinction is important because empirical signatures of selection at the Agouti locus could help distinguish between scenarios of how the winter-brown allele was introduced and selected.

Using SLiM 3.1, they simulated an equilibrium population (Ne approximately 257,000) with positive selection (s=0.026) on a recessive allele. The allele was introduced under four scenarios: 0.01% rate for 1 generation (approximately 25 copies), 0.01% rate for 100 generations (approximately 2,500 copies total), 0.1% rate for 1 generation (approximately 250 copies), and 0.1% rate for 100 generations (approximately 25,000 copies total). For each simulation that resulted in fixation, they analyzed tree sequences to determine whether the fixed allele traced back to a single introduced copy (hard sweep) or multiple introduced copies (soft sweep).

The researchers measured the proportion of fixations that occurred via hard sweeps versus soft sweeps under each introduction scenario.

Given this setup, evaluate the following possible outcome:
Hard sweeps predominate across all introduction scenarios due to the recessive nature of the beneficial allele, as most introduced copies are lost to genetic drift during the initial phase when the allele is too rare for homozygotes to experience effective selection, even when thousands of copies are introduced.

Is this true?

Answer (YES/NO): NO